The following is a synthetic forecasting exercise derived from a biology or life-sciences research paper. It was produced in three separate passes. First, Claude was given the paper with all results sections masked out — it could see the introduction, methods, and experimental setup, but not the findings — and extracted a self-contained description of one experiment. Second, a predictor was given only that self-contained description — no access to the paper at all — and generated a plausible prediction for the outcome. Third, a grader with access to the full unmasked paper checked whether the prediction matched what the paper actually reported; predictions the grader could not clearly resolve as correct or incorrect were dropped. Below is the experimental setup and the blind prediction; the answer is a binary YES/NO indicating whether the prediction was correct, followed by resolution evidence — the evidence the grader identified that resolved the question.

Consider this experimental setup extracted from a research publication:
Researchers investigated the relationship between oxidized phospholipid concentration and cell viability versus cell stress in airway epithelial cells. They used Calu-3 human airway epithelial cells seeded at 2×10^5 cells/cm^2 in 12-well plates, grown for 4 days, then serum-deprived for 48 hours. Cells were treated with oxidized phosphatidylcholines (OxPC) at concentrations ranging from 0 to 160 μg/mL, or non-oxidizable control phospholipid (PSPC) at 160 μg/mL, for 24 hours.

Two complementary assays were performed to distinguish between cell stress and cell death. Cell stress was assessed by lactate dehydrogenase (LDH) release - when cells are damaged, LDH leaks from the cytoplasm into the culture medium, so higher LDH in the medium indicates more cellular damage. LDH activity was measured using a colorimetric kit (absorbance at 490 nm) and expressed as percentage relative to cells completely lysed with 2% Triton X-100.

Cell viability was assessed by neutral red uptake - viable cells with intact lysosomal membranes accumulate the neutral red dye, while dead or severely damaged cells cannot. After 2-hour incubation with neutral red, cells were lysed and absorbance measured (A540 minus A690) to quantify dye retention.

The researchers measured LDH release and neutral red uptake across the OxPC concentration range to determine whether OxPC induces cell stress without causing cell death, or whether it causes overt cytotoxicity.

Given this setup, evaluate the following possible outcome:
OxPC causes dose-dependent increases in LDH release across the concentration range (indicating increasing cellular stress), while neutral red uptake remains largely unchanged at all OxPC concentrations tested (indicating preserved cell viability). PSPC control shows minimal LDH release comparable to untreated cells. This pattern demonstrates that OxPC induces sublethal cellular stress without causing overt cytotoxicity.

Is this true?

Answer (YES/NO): NO